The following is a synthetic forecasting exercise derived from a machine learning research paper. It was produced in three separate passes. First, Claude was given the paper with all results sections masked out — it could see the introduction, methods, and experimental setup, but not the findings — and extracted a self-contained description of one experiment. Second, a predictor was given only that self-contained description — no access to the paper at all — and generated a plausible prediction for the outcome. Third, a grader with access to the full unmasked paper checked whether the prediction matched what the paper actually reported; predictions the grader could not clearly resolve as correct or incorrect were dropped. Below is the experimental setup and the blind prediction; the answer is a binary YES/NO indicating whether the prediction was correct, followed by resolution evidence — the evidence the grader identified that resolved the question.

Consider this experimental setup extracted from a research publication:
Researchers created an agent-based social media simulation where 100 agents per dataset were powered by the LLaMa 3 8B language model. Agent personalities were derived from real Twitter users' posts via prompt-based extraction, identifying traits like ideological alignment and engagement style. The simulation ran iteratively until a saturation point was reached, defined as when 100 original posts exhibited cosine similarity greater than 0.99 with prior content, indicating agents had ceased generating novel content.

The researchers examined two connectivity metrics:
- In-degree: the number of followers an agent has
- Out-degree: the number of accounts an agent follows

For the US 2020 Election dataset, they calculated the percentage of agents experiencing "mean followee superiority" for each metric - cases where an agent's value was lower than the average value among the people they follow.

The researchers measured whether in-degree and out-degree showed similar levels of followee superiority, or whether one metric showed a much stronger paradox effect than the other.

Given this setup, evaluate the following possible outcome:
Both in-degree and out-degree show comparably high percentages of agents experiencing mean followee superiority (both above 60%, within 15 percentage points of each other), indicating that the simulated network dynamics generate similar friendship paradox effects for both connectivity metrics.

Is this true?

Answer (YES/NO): NO